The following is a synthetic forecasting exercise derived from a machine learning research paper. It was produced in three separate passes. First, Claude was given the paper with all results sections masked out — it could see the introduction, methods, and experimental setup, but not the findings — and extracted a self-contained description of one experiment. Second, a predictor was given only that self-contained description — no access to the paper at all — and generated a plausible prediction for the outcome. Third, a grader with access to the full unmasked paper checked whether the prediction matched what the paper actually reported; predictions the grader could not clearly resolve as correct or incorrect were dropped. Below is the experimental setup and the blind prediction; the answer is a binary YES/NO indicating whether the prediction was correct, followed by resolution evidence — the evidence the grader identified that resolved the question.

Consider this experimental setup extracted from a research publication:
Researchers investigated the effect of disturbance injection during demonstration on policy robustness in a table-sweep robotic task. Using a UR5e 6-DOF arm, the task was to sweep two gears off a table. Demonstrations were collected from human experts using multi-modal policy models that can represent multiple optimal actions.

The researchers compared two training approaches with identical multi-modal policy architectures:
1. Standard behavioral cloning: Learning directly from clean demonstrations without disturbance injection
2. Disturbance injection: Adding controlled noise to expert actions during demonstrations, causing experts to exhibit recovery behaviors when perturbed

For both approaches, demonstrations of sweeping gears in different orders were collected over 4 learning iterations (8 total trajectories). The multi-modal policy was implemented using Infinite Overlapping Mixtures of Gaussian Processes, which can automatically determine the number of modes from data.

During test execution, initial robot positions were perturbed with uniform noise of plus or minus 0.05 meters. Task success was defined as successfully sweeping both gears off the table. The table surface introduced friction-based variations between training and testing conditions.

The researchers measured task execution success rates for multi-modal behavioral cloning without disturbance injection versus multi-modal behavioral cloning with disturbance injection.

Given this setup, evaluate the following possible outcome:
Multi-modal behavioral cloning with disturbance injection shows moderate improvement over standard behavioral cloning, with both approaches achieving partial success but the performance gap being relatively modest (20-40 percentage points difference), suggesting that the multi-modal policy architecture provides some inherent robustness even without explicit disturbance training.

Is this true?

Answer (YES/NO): NO